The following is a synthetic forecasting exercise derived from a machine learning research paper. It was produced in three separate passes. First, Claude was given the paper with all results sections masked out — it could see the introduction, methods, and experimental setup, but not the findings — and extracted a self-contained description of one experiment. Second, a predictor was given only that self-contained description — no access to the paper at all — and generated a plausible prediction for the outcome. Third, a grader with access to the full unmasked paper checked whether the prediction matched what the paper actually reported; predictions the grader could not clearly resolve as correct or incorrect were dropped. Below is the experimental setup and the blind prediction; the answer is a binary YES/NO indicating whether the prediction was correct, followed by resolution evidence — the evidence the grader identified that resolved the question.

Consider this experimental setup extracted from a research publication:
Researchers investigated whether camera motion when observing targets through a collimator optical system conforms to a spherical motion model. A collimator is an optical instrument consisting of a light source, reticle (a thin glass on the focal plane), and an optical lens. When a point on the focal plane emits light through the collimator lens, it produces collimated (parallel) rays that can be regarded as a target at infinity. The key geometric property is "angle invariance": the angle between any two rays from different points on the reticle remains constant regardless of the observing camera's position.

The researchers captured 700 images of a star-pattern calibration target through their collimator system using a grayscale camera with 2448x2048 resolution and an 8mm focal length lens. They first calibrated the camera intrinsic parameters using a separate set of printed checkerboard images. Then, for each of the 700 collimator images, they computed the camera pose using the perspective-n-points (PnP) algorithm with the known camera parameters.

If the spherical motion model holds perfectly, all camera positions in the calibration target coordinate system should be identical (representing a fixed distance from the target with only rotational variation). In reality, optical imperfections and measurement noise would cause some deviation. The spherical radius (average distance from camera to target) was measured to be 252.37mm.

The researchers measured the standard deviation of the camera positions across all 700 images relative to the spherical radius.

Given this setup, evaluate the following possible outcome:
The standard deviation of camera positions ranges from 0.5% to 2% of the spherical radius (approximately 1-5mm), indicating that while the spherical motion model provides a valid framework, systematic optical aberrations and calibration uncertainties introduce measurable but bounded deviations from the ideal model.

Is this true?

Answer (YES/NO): NO